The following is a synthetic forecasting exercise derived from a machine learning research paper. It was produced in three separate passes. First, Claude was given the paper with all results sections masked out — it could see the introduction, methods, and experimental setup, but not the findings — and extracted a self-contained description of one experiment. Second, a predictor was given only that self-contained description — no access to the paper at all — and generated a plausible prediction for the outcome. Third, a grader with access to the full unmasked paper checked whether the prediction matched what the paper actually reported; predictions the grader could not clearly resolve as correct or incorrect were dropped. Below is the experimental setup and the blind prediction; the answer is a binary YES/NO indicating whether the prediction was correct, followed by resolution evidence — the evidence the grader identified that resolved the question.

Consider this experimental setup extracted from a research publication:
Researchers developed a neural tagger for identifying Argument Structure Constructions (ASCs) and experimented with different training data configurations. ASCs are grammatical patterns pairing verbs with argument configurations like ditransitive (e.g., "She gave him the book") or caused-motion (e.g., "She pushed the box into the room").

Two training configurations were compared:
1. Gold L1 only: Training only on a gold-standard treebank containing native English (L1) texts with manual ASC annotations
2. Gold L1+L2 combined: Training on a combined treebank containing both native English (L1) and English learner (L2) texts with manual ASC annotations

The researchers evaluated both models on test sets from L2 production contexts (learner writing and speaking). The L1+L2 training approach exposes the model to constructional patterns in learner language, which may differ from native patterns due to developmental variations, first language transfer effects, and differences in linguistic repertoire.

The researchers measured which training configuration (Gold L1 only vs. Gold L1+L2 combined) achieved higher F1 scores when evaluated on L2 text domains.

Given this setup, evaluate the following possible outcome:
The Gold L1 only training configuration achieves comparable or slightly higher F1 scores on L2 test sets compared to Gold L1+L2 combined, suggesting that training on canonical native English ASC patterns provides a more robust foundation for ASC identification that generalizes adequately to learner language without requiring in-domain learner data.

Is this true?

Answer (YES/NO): NO